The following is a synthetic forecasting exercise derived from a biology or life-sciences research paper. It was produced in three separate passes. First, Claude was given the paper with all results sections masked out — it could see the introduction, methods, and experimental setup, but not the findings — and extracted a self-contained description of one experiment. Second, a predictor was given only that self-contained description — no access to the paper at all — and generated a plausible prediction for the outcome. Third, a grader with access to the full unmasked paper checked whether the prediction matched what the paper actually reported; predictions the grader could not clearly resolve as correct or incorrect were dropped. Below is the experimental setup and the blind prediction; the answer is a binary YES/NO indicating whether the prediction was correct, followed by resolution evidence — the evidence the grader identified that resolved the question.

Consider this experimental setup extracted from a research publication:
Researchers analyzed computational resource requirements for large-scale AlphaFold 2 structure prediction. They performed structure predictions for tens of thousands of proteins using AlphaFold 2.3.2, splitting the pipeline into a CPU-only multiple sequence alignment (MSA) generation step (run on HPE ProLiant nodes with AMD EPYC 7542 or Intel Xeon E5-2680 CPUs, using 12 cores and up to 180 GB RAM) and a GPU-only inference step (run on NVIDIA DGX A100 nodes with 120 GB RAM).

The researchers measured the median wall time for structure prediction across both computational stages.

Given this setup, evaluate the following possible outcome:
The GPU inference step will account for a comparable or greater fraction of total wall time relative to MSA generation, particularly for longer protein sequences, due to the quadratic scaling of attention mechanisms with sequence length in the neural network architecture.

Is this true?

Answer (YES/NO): NO